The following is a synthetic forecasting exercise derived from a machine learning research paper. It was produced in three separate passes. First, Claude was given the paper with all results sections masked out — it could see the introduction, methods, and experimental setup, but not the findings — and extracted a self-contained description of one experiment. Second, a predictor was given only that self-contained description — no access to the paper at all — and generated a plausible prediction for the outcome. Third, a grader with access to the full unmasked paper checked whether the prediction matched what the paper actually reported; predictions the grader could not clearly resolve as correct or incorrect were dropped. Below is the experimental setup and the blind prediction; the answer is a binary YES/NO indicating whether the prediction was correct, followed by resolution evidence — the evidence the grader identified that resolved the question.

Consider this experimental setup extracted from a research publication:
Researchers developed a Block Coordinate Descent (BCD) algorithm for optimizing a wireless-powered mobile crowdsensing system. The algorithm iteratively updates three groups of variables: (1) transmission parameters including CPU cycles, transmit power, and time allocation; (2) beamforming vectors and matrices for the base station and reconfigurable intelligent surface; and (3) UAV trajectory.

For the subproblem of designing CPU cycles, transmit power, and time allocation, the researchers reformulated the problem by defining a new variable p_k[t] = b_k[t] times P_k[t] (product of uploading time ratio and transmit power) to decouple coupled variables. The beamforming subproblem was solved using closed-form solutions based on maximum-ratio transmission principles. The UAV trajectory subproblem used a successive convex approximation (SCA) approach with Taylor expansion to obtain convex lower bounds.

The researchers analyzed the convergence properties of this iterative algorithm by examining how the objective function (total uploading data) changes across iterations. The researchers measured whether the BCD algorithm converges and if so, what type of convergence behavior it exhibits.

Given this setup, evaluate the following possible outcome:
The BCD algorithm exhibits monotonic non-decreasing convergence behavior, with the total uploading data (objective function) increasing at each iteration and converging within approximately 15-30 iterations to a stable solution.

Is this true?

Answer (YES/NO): NO